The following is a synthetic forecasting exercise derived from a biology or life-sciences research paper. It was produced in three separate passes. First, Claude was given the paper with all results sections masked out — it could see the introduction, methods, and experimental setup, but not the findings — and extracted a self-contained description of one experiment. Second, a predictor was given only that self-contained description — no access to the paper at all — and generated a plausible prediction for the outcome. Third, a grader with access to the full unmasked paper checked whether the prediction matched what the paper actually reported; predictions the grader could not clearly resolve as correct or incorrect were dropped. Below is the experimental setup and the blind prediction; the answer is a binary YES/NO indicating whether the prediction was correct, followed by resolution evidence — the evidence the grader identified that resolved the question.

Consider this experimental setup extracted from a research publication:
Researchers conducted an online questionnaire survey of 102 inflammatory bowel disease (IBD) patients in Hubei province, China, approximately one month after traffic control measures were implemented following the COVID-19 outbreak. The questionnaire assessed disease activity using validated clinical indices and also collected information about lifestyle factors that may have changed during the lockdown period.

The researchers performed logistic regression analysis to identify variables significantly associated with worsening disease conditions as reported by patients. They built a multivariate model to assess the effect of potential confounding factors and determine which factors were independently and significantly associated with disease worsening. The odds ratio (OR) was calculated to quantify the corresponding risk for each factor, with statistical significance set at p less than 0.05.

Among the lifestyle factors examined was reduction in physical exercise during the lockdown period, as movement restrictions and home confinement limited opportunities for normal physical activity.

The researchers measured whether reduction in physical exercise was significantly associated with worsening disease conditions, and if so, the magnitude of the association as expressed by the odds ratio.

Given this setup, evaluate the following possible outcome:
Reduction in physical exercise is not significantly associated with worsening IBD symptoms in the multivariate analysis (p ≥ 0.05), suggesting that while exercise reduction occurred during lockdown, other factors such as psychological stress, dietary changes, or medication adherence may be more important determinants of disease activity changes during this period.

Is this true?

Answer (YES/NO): NO